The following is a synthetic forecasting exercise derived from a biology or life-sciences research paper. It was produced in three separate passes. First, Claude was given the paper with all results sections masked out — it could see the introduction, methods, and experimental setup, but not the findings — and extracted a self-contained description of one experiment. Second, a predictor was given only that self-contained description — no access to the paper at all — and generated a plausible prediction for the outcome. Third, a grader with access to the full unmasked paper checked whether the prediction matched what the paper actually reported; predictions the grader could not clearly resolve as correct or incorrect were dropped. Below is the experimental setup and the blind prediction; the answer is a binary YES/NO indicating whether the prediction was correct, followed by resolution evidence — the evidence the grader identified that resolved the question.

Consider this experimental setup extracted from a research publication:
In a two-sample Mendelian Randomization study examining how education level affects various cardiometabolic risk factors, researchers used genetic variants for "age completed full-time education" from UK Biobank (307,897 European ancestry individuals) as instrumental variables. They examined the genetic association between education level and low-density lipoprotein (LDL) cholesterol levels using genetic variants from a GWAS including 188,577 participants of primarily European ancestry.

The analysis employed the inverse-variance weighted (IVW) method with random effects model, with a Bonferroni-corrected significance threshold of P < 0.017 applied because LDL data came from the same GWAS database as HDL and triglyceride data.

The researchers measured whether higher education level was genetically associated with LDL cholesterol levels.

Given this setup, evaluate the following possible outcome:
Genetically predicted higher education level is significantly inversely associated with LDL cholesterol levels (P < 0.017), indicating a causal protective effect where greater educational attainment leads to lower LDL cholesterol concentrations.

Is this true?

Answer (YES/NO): NO